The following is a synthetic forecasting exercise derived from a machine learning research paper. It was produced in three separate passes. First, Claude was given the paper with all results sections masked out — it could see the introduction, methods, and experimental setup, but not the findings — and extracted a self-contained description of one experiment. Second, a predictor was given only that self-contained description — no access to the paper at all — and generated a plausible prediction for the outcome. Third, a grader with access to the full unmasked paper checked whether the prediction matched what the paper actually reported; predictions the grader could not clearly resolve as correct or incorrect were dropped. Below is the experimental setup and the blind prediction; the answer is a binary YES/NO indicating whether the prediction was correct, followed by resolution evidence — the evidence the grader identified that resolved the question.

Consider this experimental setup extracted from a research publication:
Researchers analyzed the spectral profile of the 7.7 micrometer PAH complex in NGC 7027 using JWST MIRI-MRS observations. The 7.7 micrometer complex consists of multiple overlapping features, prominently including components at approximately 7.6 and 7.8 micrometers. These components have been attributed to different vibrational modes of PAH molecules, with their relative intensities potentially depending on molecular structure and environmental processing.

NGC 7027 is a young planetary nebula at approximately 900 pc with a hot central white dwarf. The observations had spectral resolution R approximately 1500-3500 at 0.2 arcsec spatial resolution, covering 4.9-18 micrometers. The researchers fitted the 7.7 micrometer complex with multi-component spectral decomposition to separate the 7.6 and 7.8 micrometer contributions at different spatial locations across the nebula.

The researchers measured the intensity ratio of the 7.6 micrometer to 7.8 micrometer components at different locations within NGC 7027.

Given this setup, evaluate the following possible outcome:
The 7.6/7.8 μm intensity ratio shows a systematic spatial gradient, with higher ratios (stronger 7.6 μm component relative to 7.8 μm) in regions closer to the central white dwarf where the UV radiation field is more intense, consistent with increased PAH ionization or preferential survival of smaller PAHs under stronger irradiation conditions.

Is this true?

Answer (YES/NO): NO